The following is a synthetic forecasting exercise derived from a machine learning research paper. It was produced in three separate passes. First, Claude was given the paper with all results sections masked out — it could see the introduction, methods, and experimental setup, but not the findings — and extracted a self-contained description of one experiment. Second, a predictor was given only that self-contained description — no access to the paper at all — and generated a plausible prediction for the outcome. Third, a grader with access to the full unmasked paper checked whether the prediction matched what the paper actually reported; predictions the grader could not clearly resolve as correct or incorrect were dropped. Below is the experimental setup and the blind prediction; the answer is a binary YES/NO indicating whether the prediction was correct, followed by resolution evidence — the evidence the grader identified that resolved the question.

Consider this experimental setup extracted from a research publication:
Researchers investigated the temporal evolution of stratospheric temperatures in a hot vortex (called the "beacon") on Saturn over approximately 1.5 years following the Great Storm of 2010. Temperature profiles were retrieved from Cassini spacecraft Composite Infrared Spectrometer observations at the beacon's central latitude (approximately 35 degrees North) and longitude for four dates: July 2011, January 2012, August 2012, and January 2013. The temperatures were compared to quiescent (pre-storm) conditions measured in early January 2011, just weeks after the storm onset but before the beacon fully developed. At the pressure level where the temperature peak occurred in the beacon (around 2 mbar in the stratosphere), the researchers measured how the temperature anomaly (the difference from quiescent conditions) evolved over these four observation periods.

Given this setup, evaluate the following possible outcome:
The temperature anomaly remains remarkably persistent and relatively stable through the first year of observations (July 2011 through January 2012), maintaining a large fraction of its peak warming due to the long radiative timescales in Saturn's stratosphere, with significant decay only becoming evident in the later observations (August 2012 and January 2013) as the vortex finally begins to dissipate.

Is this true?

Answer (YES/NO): NO